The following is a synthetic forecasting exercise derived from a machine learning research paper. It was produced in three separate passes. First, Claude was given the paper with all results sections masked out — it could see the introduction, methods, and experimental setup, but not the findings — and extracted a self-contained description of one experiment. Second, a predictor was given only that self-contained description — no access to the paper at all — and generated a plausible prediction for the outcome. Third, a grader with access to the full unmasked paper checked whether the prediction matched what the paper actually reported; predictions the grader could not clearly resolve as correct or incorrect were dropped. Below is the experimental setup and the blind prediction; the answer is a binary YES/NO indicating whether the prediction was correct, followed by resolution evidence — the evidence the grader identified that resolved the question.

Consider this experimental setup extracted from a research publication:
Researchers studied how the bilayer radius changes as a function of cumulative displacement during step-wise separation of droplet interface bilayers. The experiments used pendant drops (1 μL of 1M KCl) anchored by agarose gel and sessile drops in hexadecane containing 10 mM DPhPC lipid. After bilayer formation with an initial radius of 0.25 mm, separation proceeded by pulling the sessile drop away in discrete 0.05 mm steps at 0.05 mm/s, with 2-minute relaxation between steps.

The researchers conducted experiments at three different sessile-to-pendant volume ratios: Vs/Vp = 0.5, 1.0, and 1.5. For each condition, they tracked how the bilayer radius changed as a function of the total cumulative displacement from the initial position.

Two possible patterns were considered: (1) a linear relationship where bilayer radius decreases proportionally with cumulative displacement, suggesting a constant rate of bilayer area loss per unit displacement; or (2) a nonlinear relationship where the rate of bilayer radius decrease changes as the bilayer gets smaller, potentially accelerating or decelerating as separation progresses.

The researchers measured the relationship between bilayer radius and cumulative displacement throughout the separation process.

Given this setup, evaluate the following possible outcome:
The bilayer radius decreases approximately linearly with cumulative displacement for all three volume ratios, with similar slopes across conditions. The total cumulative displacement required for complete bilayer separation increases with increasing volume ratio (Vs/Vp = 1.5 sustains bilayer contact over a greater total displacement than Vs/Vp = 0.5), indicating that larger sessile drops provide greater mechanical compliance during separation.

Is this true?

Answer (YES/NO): NO